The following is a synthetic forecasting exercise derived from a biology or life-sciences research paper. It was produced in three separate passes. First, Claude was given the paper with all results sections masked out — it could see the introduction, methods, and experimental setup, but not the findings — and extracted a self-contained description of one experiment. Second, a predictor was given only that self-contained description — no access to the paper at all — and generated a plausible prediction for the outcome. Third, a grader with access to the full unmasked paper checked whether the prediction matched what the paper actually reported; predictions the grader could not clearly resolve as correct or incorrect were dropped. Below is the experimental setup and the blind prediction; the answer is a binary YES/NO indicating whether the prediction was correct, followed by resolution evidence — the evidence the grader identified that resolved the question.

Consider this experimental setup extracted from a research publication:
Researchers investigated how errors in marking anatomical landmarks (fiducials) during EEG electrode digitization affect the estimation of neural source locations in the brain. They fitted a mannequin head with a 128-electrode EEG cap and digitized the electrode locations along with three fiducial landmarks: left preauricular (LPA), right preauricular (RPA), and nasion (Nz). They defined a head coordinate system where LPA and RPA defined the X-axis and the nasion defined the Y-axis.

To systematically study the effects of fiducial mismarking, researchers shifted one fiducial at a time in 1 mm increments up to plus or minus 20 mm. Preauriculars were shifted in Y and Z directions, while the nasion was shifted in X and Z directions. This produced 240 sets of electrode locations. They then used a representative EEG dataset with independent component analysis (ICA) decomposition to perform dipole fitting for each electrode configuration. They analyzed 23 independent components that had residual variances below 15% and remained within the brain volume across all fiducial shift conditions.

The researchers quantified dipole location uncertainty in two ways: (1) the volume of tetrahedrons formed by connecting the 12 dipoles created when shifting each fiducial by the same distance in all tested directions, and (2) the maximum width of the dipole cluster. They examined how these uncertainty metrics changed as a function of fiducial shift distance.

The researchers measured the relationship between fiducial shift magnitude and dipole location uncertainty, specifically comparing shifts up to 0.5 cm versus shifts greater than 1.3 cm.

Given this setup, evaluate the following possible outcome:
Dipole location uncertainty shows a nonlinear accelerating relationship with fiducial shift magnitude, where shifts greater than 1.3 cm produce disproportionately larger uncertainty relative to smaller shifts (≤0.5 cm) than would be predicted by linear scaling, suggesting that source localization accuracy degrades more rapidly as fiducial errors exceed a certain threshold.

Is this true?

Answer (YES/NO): YES